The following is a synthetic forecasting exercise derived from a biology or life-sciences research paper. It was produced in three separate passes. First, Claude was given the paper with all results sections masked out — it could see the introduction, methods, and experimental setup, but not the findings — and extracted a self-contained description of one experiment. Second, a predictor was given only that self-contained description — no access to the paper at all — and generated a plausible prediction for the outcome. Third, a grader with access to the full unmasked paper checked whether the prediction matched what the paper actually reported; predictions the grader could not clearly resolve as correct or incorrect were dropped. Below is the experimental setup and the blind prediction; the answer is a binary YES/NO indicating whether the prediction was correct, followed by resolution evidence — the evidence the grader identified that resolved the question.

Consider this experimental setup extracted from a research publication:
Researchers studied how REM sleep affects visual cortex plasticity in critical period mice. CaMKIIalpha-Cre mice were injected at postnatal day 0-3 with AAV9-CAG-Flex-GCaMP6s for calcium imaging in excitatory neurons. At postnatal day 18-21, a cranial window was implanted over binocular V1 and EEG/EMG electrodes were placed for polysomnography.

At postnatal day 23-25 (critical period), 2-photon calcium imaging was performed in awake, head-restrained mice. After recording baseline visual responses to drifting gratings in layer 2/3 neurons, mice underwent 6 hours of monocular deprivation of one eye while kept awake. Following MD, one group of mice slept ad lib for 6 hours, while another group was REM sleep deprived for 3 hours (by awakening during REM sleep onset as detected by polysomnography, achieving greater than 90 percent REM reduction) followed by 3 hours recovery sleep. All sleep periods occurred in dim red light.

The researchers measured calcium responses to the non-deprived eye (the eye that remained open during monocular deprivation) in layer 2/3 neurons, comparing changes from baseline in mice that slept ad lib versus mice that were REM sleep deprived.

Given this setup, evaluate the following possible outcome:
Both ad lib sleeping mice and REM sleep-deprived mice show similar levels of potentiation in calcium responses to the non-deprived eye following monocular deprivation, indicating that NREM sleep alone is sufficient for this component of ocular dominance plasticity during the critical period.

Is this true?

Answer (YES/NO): NO